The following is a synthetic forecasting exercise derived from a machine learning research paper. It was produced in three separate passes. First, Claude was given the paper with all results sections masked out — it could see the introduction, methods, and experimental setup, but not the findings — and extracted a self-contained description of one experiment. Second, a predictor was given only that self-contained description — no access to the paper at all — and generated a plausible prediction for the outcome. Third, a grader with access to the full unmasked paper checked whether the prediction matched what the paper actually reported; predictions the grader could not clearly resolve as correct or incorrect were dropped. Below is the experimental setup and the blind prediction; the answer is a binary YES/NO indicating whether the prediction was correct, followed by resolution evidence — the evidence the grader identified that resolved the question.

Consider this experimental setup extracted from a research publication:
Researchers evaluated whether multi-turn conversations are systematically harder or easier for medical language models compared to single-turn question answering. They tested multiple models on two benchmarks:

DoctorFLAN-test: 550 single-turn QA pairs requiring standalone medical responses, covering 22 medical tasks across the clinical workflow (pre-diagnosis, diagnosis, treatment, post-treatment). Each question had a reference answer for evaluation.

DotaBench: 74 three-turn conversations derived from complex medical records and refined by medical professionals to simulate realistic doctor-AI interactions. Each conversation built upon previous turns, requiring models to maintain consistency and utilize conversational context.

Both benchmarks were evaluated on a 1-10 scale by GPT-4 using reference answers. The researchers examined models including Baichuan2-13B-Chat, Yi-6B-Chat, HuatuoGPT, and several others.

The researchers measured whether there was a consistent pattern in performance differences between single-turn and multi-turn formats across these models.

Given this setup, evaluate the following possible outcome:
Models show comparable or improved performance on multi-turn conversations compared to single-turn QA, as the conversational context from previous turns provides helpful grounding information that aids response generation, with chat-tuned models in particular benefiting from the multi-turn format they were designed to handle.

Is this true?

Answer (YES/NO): YES